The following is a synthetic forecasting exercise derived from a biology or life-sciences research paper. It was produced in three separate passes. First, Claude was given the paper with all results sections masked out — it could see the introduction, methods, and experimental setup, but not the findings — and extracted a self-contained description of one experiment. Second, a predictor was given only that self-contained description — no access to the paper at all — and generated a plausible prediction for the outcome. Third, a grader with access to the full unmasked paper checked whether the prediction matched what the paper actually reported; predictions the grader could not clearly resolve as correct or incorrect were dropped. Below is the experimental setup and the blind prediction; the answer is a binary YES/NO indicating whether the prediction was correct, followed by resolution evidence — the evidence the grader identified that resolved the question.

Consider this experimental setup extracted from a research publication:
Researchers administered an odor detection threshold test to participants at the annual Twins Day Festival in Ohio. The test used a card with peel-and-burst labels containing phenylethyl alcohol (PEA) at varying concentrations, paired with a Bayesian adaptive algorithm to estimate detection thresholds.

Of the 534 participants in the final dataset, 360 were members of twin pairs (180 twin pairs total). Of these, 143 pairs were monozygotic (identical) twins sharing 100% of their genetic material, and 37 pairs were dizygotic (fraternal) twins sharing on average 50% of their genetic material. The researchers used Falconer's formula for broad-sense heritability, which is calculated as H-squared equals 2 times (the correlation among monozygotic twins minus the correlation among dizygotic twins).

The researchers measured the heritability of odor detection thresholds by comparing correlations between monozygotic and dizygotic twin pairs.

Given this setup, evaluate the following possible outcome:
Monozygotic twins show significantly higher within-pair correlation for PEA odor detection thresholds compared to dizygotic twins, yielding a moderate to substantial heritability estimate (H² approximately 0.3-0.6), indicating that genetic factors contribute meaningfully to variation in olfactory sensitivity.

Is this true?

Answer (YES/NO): YES